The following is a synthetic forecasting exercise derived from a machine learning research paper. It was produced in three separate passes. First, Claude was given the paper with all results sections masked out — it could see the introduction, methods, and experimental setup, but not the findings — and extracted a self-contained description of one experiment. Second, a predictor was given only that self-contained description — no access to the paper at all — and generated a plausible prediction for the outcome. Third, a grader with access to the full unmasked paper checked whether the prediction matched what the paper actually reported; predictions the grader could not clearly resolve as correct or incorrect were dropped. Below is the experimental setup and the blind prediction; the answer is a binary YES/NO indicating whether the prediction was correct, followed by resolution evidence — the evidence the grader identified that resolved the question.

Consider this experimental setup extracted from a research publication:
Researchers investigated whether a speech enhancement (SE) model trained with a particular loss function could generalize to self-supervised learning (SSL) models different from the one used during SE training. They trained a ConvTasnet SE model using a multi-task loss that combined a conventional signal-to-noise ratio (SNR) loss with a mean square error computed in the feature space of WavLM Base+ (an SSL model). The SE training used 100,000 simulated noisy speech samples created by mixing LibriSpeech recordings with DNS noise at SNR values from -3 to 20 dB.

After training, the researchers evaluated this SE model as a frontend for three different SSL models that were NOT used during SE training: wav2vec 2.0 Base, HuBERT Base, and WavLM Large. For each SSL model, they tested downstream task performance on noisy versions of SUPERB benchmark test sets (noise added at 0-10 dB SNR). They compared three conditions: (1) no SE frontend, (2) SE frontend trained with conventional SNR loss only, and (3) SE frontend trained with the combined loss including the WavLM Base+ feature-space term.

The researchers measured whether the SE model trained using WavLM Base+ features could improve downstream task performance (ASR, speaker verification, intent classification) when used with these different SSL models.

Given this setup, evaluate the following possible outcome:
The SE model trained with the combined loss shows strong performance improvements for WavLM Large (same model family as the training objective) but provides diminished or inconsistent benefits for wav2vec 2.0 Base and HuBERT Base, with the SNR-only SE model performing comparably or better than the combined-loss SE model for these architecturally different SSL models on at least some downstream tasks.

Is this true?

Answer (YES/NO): NO